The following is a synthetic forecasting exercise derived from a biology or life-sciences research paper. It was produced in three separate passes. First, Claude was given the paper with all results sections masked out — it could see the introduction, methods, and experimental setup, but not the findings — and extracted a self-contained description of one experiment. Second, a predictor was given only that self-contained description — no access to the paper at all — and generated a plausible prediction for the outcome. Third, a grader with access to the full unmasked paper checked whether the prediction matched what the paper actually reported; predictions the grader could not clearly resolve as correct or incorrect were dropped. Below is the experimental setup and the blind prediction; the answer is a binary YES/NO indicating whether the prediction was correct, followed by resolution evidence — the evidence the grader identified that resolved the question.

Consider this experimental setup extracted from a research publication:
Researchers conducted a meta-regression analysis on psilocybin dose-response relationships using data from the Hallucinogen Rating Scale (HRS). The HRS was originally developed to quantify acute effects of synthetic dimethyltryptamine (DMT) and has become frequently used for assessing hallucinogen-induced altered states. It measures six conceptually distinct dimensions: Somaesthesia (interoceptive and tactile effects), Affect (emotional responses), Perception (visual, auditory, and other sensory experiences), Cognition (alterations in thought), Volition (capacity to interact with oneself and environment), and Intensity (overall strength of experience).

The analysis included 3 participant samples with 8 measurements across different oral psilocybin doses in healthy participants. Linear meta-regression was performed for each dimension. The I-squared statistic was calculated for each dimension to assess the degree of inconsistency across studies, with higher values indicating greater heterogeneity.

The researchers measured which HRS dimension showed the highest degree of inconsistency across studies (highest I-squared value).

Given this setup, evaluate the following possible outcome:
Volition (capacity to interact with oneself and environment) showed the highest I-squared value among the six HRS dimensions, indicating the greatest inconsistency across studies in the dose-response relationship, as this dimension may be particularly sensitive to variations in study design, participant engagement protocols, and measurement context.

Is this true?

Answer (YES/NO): NO